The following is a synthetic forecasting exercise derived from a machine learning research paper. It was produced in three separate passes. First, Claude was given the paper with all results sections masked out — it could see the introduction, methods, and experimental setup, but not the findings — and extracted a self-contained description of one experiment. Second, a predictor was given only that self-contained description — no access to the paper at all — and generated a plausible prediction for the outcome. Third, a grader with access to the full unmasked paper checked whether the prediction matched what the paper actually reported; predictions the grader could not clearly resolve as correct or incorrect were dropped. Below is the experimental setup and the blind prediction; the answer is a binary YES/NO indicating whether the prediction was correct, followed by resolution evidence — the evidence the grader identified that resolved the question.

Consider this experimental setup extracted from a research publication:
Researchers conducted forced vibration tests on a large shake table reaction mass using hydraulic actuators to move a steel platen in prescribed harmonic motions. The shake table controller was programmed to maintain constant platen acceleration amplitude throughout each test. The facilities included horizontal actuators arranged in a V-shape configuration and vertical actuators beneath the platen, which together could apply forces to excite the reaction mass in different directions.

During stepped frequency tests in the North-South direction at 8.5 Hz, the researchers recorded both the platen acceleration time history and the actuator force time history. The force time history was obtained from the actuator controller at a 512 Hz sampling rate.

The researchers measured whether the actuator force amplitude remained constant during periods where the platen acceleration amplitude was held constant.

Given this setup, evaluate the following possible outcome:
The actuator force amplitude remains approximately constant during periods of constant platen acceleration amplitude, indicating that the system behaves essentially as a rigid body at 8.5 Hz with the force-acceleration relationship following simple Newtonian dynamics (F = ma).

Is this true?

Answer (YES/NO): NO